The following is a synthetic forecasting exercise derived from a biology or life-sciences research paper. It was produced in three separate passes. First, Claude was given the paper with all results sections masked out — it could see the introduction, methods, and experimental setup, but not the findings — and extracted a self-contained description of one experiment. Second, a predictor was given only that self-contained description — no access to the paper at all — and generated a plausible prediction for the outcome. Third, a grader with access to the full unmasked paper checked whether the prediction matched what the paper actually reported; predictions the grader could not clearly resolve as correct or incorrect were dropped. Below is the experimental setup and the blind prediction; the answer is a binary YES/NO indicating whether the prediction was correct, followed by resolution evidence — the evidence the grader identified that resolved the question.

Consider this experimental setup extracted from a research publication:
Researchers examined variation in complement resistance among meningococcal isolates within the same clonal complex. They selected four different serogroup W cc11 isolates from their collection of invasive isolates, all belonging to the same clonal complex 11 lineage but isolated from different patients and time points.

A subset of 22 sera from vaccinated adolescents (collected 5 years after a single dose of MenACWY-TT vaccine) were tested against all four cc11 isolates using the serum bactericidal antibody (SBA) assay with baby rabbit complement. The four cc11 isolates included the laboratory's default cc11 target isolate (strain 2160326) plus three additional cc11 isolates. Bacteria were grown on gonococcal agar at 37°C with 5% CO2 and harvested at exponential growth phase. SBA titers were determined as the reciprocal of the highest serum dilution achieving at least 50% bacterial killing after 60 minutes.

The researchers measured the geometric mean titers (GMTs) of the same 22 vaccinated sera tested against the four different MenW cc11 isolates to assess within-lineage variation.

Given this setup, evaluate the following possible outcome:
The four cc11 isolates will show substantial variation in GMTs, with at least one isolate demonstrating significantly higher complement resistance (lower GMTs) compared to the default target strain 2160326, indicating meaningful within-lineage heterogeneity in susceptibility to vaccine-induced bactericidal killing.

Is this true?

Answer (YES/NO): NO